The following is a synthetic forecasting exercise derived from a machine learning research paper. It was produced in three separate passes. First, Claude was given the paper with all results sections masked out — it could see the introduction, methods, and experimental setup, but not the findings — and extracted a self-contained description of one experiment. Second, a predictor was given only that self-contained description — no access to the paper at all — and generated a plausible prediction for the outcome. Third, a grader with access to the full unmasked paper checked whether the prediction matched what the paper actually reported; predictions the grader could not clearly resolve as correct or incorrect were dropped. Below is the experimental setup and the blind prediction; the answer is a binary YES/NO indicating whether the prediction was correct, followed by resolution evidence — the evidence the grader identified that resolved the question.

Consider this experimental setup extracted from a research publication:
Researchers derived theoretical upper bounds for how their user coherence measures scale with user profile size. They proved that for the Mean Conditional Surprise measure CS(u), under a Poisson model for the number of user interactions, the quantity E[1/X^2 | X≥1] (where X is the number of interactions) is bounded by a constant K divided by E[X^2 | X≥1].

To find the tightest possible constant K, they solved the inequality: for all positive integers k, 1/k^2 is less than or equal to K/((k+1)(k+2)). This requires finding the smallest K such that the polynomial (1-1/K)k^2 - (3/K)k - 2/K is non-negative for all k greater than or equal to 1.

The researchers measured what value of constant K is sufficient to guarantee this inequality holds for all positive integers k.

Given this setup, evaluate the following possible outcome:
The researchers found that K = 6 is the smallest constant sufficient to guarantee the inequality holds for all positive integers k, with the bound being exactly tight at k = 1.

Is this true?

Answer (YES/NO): NO